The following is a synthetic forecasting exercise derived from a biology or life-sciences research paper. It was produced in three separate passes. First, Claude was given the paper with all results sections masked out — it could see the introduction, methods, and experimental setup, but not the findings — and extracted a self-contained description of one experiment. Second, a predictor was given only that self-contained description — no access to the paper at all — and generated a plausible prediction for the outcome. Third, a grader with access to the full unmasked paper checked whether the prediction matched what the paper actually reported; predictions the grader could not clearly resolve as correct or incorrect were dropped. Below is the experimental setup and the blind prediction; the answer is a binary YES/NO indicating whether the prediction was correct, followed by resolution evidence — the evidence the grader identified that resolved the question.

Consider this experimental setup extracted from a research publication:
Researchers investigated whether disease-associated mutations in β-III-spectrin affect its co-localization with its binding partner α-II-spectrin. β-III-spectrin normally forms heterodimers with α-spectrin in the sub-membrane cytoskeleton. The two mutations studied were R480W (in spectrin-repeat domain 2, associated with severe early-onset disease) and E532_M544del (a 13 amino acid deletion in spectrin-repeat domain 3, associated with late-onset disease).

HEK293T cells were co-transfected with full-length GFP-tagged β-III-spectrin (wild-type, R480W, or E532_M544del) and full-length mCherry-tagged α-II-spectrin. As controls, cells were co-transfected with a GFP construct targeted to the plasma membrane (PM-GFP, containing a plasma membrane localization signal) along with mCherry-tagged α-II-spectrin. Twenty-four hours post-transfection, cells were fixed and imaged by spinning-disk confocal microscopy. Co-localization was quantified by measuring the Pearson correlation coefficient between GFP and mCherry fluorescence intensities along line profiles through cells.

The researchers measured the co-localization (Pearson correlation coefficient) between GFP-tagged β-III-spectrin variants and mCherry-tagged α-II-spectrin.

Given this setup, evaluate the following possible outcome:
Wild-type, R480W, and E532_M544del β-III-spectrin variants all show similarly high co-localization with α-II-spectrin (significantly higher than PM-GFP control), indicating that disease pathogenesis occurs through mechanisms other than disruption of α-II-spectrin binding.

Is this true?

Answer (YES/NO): YES